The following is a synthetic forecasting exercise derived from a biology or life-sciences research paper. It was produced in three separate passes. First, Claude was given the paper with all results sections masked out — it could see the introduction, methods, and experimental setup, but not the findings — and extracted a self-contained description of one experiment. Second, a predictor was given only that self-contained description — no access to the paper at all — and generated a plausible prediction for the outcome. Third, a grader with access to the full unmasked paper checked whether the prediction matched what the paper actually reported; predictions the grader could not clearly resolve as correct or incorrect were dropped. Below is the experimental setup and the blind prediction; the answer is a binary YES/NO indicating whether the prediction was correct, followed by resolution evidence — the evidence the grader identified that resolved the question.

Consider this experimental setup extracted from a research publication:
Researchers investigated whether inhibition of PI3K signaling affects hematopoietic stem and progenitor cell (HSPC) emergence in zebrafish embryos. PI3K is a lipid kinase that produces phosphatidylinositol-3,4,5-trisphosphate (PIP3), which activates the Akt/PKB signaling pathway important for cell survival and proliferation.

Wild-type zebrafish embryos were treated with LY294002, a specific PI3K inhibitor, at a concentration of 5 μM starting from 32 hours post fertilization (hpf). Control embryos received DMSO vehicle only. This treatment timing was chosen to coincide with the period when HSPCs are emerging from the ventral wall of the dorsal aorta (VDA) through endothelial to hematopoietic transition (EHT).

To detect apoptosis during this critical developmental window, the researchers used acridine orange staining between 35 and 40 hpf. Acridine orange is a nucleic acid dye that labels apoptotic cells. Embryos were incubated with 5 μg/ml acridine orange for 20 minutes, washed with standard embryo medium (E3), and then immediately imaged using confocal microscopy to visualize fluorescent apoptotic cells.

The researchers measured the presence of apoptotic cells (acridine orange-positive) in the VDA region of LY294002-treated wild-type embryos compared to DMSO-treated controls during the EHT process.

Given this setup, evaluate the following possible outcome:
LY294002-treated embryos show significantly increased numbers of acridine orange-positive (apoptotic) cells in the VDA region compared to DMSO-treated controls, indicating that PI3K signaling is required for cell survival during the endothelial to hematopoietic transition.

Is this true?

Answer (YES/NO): YES